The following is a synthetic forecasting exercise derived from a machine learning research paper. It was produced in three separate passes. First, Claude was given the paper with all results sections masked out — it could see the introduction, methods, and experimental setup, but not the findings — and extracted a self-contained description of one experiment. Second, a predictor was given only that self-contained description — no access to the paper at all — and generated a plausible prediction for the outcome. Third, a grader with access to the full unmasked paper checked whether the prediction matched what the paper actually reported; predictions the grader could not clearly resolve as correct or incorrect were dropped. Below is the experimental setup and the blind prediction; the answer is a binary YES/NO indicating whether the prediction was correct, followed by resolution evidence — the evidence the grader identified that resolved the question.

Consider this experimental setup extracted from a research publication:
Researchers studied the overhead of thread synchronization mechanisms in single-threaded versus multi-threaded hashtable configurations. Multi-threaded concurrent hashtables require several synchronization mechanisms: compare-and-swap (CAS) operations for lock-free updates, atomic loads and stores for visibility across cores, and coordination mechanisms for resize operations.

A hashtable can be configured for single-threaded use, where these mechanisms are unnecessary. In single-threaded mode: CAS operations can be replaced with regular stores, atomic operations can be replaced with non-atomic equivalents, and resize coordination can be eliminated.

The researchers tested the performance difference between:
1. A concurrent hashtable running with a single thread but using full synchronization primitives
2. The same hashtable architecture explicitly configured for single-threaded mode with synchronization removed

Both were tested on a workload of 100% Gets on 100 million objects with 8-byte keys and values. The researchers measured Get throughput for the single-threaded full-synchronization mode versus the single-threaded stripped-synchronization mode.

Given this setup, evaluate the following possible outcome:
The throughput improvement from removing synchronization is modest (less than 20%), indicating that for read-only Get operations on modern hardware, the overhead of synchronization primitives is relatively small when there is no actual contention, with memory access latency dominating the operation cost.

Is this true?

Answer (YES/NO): NO